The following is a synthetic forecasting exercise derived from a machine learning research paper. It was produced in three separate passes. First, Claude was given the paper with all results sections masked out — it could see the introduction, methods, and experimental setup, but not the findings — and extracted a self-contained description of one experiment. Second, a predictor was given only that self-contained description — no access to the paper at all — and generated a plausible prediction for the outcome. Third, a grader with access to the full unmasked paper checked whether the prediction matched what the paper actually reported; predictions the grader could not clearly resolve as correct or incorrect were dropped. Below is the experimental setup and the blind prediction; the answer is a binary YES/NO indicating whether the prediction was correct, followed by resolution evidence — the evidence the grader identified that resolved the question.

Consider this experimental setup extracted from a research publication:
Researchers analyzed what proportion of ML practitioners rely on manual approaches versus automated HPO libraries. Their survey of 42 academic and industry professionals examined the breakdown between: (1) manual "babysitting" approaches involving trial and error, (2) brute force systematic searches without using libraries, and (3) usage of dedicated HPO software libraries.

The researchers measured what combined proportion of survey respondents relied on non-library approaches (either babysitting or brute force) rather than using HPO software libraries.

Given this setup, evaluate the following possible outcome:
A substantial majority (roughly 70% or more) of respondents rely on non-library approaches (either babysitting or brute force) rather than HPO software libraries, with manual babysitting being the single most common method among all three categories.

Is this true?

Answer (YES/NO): NO